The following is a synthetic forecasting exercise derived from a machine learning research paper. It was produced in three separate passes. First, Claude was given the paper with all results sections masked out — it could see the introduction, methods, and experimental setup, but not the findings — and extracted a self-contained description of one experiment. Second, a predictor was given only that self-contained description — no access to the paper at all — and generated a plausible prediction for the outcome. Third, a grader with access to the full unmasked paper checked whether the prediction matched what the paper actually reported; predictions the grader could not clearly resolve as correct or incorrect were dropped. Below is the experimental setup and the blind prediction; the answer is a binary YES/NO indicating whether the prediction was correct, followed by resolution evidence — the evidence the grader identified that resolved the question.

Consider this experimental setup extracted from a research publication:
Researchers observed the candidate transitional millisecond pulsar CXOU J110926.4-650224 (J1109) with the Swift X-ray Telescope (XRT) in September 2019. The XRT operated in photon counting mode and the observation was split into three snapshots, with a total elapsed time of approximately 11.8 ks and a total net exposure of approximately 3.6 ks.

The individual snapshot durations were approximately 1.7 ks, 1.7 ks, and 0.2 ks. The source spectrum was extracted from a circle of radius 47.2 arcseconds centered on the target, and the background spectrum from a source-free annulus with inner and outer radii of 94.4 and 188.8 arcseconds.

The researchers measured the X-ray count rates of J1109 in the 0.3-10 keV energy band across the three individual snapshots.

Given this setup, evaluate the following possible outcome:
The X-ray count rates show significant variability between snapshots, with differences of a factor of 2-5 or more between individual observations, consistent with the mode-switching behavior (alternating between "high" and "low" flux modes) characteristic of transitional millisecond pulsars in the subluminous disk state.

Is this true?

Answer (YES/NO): NO